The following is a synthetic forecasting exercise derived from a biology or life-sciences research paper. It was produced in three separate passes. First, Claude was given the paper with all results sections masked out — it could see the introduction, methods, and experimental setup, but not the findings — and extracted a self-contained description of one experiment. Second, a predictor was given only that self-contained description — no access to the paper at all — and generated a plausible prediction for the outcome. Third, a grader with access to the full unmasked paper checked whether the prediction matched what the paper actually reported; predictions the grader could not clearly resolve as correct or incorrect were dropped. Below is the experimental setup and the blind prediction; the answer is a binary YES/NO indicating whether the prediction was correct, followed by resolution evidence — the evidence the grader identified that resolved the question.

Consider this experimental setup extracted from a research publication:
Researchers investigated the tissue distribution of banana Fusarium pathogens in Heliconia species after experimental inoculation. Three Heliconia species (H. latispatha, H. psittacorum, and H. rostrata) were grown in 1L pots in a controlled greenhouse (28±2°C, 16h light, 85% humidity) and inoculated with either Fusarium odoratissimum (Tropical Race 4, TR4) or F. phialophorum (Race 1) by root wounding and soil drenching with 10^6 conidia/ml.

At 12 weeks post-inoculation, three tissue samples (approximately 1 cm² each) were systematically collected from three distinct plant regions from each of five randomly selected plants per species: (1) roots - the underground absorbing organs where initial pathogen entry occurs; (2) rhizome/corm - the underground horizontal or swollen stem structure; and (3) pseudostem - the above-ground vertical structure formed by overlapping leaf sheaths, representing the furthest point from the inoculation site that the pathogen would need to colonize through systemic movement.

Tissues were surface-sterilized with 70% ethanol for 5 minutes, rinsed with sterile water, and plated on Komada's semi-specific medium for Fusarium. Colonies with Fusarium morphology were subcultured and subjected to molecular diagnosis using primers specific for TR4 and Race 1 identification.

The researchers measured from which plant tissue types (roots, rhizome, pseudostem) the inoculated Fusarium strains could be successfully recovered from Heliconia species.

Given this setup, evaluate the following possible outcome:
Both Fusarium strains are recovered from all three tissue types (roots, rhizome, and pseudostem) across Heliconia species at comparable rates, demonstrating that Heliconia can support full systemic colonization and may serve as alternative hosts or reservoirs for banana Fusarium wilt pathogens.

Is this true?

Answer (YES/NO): NO